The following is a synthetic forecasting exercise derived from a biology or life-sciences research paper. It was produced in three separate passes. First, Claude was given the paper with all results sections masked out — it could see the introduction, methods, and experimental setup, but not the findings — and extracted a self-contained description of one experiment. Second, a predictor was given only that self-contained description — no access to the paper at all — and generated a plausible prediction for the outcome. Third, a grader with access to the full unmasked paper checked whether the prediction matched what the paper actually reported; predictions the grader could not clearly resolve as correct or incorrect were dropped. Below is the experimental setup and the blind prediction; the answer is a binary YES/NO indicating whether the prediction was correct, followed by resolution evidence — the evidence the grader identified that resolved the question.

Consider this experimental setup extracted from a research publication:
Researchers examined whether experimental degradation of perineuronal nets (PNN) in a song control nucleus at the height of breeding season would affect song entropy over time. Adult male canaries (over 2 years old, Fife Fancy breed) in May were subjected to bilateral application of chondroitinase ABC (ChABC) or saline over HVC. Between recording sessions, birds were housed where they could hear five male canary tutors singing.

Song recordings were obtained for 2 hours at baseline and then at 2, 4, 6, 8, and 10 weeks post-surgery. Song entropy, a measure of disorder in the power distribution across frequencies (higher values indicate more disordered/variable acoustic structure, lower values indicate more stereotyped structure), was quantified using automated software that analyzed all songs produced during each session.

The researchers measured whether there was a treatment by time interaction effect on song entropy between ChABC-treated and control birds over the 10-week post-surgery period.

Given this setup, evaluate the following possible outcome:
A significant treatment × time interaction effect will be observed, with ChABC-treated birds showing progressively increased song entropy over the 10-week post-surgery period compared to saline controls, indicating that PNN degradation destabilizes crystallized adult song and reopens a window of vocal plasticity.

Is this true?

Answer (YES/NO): NO